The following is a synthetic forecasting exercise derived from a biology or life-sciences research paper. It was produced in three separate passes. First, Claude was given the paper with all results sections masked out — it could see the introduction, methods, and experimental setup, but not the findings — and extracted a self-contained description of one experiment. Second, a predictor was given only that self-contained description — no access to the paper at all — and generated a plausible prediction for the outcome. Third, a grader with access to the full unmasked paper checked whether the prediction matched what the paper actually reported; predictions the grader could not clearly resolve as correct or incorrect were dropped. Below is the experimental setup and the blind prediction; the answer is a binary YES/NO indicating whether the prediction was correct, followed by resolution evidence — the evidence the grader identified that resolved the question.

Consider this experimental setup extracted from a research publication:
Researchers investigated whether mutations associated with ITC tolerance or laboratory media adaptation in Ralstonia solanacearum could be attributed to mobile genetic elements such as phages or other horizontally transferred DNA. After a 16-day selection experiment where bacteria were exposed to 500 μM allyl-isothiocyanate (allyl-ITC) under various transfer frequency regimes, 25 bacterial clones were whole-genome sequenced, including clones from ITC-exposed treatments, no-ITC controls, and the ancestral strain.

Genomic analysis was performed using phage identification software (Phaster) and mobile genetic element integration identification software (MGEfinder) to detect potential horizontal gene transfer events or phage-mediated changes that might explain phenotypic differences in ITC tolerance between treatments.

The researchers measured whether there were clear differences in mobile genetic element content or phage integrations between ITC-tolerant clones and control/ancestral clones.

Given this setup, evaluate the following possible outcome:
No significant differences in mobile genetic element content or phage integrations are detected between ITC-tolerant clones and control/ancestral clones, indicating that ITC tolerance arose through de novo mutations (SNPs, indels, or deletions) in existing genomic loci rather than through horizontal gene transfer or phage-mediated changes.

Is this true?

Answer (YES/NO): YES